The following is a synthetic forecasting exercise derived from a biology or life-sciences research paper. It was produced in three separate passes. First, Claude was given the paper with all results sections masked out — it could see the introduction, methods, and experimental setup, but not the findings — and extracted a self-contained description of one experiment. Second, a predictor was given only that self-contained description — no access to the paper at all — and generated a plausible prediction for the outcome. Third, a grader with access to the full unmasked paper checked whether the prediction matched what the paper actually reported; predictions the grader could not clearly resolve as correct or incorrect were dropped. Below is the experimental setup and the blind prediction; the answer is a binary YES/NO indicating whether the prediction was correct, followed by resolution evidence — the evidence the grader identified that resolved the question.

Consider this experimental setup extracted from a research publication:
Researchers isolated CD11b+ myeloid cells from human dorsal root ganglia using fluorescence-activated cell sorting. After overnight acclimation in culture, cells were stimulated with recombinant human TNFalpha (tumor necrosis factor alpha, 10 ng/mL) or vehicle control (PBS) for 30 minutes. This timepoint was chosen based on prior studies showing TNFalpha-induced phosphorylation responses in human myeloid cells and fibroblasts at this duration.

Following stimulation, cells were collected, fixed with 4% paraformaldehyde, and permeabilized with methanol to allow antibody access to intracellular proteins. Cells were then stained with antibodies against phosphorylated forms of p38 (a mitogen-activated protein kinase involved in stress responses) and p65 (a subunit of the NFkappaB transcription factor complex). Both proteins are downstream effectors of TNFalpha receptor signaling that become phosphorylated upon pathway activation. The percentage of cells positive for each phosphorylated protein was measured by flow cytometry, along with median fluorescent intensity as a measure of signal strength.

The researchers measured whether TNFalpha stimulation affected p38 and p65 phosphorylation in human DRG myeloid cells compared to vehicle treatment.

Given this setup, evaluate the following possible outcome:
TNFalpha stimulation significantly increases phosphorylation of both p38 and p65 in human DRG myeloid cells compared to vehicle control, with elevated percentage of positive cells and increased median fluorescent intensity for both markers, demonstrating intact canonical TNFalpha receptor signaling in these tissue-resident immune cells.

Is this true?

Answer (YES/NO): YES